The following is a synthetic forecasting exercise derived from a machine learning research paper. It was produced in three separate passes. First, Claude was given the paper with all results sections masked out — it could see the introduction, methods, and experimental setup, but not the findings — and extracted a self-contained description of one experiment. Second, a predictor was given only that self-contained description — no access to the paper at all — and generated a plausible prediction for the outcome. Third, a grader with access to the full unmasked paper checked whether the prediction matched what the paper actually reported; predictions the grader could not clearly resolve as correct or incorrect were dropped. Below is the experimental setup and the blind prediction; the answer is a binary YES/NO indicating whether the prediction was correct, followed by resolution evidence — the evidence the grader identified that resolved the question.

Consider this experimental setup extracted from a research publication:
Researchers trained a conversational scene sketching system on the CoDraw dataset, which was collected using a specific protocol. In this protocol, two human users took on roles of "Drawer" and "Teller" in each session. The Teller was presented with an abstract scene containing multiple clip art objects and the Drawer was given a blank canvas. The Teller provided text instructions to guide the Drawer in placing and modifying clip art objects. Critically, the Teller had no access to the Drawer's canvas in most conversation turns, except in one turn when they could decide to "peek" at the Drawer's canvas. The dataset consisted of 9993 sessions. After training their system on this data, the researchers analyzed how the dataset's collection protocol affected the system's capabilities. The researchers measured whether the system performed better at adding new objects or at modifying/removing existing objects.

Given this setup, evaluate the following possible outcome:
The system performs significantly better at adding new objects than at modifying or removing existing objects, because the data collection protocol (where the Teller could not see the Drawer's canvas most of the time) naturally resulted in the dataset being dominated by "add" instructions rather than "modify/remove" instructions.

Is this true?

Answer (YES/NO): YES